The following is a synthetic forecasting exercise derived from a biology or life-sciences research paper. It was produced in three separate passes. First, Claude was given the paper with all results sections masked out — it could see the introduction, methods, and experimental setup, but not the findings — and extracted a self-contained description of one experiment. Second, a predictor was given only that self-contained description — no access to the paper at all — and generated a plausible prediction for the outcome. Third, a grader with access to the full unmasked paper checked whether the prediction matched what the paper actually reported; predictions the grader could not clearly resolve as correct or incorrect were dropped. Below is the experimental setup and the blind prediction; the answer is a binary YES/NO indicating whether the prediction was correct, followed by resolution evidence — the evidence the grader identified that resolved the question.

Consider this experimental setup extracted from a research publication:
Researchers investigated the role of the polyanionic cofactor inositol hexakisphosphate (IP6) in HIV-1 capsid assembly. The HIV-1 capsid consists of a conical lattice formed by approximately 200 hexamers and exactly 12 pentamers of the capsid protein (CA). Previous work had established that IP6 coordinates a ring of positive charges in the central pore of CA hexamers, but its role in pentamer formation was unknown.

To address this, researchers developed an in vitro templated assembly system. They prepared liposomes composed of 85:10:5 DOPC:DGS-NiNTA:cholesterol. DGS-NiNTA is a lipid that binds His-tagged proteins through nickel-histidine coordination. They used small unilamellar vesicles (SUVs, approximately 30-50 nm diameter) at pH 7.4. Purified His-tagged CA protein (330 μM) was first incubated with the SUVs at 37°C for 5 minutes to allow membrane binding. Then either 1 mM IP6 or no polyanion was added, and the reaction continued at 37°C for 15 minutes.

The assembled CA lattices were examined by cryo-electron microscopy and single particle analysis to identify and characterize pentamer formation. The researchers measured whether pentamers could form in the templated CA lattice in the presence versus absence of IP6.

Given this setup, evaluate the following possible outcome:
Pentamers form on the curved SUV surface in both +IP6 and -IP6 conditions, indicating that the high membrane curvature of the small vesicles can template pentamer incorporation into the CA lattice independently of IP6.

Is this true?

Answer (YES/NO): NO